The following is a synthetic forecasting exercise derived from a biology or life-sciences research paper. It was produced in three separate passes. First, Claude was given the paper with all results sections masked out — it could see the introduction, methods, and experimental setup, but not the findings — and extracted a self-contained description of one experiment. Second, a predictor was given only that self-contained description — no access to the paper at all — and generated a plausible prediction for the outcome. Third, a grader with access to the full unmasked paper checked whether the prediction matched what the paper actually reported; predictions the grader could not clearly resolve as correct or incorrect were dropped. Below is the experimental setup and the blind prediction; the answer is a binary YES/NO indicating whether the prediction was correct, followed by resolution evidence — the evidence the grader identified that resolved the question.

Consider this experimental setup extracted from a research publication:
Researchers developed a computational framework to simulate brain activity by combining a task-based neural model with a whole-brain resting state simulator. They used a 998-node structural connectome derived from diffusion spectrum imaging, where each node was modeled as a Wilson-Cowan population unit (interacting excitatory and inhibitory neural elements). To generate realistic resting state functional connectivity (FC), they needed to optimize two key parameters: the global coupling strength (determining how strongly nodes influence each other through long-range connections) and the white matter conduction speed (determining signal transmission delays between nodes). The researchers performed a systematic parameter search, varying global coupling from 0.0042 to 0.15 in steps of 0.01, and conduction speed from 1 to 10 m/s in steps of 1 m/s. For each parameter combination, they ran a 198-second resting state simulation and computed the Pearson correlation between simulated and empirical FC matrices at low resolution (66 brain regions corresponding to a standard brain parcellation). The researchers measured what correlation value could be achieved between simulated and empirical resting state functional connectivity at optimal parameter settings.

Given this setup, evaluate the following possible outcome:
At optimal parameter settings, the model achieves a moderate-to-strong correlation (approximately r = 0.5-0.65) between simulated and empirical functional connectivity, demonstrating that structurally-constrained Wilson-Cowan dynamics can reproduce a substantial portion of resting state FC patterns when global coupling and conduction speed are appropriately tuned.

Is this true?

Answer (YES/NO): NO